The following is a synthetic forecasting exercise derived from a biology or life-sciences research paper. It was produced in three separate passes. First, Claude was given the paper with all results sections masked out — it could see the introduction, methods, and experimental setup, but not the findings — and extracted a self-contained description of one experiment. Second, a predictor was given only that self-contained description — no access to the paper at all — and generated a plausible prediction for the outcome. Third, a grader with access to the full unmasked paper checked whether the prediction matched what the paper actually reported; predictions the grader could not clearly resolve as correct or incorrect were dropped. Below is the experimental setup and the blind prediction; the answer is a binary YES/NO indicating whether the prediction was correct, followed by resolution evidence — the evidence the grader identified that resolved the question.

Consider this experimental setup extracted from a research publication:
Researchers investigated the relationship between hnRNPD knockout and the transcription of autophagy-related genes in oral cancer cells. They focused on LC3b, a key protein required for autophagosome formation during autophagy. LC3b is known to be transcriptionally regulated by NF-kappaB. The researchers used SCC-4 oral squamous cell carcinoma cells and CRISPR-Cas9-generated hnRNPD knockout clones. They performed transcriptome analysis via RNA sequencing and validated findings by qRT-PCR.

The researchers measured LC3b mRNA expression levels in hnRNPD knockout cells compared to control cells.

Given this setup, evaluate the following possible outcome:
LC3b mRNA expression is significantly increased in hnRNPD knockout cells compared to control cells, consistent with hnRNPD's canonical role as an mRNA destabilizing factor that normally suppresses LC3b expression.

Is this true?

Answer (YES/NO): NO